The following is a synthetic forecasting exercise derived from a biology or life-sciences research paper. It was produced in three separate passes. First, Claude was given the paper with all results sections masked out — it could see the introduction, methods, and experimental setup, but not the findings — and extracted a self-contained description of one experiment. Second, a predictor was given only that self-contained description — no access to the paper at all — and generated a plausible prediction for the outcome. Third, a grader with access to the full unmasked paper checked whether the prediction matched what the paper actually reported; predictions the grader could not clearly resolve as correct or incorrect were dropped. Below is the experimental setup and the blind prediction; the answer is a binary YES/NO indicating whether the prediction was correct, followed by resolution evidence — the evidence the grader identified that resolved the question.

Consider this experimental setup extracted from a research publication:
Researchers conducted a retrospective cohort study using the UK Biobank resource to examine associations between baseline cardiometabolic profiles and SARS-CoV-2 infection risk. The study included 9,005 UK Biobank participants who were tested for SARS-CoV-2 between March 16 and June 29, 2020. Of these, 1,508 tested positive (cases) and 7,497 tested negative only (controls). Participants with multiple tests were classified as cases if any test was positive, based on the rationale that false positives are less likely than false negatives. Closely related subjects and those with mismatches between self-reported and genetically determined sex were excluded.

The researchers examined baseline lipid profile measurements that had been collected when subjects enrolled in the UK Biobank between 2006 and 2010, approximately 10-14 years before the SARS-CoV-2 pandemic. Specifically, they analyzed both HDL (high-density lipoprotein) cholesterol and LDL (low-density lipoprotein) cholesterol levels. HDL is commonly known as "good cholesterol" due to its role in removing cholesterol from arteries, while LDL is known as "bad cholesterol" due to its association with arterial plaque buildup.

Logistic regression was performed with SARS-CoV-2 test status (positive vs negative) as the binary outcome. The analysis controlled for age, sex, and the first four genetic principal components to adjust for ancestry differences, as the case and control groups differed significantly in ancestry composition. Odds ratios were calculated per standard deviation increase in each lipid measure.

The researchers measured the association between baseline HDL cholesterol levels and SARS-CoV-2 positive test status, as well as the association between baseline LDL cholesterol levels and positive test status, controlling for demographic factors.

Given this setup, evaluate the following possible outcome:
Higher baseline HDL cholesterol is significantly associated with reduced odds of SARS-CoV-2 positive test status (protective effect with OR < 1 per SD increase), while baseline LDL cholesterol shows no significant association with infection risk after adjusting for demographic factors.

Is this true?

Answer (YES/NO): YES